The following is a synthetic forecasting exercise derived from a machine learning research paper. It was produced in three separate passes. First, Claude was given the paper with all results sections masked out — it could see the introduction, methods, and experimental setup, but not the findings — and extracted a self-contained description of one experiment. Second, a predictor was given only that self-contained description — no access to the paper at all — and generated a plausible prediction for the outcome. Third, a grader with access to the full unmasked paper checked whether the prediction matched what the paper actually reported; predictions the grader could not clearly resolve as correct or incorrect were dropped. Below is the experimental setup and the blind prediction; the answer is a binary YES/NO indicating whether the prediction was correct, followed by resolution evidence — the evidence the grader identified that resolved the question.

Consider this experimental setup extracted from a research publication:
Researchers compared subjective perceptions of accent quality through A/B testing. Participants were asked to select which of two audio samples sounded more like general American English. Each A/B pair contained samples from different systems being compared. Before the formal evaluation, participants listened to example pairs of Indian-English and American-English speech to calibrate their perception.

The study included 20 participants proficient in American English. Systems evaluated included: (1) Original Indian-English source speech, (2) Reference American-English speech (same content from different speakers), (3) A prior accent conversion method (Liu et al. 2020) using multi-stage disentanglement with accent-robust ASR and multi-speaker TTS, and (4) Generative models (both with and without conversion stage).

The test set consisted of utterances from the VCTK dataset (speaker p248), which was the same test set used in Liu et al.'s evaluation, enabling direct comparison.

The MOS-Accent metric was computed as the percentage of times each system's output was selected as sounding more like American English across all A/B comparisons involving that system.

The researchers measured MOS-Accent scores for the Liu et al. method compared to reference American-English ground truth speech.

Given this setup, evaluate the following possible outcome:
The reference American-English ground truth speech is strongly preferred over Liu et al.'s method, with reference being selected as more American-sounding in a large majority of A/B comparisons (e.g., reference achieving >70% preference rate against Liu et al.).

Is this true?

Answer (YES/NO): NO